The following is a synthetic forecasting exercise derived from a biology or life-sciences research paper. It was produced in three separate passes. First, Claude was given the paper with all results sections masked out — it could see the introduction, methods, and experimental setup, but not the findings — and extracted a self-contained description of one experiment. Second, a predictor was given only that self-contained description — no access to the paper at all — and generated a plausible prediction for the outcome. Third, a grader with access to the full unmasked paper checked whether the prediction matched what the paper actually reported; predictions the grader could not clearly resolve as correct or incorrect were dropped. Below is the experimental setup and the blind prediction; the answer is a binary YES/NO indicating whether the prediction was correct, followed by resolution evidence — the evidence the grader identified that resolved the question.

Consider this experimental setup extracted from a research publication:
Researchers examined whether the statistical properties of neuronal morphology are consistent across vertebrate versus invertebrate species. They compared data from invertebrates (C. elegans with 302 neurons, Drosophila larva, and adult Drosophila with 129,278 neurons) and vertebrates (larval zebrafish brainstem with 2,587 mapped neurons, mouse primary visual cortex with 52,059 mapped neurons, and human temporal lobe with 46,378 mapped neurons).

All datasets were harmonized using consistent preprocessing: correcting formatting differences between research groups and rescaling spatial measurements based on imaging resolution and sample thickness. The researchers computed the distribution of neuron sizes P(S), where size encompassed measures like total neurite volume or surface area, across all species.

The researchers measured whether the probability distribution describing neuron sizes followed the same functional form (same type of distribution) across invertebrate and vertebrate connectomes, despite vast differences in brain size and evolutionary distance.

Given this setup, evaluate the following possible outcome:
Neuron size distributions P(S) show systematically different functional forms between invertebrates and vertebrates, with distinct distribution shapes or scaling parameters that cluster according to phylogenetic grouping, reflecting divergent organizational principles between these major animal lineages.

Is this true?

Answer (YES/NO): NO